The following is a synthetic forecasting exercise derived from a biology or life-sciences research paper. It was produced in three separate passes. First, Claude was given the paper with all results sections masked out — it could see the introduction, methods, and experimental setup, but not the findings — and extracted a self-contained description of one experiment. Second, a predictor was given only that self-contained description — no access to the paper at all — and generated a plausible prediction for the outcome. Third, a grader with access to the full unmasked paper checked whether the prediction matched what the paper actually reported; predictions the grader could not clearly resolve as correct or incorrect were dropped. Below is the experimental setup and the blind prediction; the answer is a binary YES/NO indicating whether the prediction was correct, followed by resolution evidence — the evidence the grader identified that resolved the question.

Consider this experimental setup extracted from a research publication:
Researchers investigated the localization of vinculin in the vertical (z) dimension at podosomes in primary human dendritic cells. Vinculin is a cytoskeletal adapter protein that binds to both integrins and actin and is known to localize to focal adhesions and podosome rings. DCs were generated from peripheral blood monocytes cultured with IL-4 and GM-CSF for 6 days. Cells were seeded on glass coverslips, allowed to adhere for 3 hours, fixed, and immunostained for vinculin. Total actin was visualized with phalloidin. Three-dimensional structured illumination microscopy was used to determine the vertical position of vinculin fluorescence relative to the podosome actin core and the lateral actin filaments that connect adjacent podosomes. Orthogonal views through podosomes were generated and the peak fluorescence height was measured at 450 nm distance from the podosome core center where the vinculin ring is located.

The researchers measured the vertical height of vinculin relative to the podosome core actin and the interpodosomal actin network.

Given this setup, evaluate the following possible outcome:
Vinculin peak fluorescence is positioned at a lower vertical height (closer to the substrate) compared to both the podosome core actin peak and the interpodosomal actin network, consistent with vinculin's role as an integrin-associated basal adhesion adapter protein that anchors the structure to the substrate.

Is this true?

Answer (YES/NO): NO